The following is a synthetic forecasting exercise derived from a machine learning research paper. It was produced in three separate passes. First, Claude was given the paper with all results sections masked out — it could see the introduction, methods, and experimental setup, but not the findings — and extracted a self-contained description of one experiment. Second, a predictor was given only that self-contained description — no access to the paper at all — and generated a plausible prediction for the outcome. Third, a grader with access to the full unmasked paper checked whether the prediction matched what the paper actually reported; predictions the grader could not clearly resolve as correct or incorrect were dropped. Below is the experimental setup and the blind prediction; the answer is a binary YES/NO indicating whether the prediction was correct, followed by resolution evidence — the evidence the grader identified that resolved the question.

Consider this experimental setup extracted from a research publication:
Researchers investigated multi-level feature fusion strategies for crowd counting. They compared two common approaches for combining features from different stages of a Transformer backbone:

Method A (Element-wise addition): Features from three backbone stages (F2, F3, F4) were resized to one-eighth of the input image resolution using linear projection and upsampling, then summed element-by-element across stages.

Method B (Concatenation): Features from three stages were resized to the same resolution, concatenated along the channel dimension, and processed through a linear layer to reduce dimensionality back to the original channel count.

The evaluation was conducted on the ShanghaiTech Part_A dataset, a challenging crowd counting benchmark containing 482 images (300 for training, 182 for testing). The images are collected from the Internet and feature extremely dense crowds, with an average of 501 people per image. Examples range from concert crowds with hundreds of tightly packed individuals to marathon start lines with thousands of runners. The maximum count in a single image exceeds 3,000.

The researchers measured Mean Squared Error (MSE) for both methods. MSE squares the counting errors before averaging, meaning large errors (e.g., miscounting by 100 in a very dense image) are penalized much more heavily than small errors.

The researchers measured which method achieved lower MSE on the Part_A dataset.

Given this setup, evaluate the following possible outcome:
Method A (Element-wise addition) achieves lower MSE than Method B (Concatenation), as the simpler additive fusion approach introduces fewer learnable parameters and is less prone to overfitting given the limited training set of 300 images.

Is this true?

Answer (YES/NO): YES